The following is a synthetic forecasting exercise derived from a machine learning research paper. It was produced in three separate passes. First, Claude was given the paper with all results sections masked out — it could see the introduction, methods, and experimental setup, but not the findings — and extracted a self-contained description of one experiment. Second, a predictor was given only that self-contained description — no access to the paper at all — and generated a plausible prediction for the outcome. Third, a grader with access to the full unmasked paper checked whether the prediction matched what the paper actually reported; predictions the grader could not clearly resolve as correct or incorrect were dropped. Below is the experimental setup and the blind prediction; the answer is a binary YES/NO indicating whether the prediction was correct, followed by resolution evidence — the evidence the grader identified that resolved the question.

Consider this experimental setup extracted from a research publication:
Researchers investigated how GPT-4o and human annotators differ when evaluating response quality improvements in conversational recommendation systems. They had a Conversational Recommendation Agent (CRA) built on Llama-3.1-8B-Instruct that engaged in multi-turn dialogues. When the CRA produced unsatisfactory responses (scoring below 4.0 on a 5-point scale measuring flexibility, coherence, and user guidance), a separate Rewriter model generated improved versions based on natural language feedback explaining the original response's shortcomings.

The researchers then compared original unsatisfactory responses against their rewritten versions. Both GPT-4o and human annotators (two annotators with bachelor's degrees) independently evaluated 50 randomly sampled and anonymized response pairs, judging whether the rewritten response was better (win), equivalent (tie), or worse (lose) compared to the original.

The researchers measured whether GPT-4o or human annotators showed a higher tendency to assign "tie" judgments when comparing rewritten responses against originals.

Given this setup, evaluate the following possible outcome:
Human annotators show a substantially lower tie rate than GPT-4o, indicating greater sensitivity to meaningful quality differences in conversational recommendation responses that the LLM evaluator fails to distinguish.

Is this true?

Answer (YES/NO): YES